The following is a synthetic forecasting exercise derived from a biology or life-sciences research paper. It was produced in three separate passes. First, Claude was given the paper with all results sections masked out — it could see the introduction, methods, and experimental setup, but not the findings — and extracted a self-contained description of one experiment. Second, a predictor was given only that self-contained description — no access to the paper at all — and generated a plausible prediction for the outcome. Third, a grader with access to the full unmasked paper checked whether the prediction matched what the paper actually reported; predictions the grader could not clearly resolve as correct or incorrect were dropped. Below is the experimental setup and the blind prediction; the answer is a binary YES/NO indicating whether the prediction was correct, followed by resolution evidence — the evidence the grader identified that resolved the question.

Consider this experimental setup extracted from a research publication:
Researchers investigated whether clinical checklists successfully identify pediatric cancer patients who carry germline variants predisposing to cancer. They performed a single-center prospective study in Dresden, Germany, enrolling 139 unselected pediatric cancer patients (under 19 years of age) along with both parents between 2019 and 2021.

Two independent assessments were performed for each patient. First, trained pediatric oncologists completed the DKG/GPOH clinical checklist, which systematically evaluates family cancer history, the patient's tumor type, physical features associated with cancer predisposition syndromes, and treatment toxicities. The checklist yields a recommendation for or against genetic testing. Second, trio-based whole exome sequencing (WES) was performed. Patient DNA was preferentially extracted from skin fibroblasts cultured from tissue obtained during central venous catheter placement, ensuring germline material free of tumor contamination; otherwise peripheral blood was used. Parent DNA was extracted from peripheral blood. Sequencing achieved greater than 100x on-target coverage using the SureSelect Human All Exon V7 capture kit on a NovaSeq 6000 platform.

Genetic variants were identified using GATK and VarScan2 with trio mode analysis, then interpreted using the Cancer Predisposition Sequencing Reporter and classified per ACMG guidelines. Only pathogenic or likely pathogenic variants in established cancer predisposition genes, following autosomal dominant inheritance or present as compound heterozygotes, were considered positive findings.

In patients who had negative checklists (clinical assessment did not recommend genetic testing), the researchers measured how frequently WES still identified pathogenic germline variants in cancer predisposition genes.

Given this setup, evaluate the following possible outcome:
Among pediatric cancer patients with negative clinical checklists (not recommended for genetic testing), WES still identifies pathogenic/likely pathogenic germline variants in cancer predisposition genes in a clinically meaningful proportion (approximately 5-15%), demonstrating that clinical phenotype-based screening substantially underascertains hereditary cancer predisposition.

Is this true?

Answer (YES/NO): NO